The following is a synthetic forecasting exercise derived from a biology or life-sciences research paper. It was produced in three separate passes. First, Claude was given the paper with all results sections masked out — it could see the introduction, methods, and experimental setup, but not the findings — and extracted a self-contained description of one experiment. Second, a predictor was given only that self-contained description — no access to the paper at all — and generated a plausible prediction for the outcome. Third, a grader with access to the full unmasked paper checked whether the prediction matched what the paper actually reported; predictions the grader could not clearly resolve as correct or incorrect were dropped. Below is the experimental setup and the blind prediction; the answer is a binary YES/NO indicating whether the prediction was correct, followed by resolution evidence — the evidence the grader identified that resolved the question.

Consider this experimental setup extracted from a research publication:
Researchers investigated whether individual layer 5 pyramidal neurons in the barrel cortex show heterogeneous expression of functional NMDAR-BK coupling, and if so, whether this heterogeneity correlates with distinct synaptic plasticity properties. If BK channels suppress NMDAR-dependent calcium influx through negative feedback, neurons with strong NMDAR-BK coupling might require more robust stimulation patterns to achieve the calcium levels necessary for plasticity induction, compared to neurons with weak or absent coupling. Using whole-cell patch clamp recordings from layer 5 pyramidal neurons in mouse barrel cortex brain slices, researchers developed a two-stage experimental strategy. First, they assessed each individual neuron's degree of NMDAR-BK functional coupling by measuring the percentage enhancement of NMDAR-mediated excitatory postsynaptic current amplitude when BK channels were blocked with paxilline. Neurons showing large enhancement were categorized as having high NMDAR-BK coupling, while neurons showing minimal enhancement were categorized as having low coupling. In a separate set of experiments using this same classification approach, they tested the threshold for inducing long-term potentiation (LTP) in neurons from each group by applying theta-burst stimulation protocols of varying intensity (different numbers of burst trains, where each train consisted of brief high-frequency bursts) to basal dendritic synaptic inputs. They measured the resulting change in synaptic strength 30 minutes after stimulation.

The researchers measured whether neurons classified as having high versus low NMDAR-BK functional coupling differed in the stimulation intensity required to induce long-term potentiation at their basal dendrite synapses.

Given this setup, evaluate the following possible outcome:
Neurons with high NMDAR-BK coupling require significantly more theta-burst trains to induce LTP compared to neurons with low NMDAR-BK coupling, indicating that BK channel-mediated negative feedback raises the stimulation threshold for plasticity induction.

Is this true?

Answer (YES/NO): NO